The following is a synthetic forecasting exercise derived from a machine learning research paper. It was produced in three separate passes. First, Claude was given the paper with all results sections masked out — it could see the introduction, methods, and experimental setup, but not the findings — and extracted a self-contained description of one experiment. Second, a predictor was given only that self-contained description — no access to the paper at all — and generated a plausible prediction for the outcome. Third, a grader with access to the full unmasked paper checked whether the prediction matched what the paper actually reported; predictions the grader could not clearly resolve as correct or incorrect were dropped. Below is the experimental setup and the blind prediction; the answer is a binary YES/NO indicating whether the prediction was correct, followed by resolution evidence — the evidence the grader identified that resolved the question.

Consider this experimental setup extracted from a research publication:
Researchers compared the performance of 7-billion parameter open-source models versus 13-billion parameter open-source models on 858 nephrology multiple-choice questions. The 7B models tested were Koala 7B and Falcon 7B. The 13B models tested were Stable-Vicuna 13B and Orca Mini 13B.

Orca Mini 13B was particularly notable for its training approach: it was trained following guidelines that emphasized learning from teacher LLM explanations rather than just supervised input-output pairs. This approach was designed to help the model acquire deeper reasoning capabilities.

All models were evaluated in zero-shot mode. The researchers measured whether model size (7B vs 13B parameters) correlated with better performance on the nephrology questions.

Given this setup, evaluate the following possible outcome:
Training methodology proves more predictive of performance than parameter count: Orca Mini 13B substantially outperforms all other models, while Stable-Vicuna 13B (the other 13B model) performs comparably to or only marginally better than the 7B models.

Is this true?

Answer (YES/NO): NO